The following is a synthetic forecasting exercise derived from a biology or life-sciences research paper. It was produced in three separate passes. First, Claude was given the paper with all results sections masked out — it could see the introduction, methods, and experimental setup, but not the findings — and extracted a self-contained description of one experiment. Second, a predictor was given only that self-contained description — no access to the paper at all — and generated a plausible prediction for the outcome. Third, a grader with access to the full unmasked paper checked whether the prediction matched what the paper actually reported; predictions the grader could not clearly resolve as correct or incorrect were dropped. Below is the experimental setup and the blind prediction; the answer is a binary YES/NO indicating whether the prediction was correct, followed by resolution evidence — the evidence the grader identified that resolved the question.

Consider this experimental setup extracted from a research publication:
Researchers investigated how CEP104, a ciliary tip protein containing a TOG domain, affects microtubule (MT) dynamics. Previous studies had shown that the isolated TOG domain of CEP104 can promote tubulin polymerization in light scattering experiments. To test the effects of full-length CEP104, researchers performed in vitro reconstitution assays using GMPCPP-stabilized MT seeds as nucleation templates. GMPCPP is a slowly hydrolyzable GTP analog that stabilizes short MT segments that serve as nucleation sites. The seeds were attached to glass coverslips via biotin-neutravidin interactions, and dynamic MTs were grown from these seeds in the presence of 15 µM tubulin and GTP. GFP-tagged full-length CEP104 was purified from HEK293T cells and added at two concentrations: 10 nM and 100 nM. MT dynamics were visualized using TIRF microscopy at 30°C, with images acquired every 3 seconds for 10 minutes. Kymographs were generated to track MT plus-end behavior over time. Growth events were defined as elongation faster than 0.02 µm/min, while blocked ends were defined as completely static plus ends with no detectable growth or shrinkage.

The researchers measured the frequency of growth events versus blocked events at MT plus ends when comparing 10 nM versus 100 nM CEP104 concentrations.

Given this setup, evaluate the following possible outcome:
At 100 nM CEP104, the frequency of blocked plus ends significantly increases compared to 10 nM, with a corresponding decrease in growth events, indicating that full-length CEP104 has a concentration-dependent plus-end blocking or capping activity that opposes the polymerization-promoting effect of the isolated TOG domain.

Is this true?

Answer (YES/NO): YES